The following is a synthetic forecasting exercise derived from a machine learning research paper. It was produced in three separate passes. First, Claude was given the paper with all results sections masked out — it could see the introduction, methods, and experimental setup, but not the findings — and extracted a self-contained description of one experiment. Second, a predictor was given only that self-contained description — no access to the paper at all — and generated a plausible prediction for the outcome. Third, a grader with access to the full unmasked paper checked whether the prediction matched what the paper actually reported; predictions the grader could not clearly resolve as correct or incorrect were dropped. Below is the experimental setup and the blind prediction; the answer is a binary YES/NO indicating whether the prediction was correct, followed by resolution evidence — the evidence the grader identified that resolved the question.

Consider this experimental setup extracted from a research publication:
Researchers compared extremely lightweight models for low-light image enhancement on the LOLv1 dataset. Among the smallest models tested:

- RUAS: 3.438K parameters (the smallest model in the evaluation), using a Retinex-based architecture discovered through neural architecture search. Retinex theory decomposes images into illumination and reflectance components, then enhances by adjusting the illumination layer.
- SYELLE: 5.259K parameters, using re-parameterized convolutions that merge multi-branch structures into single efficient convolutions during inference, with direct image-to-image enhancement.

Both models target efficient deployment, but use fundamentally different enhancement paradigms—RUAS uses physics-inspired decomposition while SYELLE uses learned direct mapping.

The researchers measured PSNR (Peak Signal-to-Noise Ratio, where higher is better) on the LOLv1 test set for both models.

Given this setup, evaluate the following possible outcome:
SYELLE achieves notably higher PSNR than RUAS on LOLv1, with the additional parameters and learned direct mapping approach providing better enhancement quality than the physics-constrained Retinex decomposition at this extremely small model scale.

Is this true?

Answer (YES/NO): YES